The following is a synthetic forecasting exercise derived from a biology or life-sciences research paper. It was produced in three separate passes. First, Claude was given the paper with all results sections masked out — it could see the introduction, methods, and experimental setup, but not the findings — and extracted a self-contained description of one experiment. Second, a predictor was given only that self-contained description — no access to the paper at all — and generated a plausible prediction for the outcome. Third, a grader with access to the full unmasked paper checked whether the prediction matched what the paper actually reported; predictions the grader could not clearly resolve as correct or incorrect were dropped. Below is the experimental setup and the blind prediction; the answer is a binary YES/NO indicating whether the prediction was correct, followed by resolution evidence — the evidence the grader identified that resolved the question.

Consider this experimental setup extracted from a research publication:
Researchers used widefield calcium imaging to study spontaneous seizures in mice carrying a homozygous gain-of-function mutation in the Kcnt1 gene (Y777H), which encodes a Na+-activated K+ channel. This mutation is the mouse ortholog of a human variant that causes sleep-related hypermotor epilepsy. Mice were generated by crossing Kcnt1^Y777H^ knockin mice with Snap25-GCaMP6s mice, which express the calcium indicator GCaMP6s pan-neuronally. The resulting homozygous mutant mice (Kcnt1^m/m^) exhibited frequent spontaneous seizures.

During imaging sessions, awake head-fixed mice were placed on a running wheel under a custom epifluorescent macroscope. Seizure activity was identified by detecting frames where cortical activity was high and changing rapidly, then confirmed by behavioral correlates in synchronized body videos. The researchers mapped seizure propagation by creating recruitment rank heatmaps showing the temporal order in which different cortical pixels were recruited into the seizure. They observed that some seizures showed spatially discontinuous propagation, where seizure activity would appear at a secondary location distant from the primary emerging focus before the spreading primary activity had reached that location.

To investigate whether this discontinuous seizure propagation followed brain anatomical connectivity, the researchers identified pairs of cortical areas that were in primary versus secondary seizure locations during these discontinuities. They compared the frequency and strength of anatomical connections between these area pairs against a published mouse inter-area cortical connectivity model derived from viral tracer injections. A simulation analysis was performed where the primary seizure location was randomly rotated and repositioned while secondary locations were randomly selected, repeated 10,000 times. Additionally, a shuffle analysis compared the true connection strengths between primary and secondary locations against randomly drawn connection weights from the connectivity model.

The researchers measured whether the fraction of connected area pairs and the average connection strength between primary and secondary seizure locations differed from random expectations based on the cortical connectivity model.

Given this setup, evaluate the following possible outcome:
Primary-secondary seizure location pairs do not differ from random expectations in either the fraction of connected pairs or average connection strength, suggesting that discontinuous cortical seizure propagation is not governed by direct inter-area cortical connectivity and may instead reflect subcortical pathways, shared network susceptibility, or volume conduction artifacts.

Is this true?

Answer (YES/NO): NO